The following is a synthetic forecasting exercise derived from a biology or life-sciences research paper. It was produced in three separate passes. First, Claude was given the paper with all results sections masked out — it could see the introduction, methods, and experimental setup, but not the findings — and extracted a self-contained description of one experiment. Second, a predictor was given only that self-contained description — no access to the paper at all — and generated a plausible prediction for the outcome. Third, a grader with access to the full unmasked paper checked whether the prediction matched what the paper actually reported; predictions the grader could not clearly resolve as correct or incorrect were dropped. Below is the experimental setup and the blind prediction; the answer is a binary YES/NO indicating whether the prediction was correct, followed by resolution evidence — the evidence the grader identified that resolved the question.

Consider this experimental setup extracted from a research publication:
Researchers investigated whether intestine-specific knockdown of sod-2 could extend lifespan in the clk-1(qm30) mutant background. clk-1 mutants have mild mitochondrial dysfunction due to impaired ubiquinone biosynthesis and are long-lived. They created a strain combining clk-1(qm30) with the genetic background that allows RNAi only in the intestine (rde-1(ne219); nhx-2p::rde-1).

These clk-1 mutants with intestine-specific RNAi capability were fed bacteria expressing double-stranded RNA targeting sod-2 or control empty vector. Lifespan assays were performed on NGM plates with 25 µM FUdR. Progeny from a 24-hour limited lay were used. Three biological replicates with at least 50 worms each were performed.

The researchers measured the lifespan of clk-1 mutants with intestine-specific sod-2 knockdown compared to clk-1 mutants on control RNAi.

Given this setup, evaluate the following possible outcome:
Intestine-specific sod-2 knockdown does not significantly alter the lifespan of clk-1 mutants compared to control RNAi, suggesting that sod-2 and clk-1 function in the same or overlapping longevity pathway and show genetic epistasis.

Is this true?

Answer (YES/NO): NO